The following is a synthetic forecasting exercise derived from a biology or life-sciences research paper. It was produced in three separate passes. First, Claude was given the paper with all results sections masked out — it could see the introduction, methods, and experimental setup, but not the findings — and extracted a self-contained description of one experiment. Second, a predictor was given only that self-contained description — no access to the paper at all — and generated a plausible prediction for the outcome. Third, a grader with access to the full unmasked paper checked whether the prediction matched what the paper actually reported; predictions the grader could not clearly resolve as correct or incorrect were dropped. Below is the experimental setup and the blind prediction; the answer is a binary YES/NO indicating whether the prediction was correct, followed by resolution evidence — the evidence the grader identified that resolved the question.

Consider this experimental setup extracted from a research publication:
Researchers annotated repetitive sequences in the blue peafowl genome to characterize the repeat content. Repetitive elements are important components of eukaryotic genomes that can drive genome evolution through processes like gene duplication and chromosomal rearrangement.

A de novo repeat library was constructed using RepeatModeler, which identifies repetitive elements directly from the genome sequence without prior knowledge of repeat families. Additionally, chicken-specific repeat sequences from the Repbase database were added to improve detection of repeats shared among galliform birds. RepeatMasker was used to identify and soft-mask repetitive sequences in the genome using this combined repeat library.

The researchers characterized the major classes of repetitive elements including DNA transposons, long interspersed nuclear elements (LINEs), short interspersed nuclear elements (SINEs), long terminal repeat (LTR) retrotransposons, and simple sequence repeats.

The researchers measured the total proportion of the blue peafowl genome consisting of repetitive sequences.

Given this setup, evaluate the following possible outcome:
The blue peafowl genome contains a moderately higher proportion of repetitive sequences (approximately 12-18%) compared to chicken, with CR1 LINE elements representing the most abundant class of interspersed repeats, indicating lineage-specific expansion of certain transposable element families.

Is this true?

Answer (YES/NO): NO